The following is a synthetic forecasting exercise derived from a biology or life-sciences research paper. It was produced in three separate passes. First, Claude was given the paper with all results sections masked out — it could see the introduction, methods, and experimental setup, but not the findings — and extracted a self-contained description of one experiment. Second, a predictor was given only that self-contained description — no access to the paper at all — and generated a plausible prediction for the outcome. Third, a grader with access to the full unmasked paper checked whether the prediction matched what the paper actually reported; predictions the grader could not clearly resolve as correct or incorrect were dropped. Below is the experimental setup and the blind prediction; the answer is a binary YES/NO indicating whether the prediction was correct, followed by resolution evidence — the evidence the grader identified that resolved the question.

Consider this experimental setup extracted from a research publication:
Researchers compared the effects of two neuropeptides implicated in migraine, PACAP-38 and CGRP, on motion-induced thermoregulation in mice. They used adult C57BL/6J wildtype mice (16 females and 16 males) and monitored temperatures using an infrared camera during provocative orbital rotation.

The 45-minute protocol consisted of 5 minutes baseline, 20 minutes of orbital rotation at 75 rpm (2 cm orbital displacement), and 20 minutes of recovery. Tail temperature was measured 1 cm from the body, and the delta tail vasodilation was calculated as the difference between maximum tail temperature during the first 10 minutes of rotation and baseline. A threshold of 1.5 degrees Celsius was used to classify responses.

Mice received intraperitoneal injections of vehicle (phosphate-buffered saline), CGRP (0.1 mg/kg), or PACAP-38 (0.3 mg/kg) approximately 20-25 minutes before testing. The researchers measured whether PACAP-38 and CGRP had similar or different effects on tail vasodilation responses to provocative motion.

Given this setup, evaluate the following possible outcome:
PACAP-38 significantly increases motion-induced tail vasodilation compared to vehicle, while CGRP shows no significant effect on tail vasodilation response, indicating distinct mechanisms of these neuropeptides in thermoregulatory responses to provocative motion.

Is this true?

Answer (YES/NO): NO